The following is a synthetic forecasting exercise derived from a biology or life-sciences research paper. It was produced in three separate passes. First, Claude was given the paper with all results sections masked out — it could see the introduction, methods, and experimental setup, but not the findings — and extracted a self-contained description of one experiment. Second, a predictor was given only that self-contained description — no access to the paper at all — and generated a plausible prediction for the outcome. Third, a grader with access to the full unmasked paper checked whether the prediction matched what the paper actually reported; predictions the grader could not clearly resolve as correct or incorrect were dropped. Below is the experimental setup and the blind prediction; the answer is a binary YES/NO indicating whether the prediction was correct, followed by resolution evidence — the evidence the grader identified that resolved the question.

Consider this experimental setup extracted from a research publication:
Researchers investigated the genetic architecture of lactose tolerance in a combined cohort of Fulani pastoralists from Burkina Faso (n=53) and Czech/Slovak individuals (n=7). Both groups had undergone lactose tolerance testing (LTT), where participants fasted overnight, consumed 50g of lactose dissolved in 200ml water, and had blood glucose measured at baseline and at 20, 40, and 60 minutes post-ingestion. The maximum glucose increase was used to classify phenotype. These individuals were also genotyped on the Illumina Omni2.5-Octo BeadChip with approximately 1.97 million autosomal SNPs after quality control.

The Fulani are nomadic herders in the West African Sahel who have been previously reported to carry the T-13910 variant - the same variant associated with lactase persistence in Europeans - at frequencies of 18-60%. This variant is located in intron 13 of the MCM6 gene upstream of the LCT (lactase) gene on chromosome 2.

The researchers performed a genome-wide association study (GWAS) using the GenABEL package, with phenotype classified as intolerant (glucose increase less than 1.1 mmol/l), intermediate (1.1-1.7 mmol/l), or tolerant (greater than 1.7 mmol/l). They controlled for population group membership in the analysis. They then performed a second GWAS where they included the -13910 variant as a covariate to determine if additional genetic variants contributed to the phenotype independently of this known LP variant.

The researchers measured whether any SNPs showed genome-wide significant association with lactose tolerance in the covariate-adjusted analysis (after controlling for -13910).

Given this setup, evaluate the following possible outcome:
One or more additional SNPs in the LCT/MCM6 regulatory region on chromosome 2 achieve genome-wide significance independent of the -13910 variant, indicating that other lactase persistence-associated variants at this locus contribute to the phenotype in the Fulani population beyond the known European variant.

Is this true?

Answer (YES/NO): NO